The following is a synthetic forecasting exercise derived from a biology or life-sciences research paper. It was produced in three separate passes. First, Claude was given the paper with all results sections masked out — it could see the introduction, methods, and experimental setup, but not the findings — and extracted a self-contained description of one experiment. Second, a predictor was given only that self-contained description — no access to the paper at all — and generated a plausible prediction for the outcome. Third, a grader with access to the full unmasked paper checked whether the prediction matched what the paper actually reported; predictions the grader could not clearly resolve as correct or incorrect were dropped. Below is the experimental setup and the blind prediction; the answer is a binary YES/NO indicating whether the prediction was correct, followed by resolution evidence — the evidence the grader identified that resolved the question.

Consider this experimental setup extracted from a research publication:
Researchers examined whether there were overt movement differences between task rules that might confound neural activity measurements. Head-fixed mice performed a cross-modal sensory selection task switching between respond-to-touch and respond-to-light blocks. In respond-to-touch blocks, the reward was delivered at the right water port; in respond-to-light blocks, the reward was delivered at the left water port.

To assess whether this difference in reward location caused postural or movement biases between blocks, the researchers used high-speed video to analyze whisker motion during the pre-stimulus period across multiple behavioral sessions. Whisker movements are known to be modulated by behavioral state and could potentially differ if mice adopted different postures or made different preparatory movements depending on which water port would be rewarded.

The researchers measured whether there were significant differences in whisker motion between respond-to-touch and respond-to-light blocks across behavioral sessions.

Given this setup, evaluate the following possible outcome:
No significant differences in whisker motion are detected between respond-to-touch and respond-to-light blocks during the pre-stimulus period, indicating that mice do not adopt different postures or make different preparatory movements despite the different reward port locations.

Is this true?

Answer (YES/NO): NO